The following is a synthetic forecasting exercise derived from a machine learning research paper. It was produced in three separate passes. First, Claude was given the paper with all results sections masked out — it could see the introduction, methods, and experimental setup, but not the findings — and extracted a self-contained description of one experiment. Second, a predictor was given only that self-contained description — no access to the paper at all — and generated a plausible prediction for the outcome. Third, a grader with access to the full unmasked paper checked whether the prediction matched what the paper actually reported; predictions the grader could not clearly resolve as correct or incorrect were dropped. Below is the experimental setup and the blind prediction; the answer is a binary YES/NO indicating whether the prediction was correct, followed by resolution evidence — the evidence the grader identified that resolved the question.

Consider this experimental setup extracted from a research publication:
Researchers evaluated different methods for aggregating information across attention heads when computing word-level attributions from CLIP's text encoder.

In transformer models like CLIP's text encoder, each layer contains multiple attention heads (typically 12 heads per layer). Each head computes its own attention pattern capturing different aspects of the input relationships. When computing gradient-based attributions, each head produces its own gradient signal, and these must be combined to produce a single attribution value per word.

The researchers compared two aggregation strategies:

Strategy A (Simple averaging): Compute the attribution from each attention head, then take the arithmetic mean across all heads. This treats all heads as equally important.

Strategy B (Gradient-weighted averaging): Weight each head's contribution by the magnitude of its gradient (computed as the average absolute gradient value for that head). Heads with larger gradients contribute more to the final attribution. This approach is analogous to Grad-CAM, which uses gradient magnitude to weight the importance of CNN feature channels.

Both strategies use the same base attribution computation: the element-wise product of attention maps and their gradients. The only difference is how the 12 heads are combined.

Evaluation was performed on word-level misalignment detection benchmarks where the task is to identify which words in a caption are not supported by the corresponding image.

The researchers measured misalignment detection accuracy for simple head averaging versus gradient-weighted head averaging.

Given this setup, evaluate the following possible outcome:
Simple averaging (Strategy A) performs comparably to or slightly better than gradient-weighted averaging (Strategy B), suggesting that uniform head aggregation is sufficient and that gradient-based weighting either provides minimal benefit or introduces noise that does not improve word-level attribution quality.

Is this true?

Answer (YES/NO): YES